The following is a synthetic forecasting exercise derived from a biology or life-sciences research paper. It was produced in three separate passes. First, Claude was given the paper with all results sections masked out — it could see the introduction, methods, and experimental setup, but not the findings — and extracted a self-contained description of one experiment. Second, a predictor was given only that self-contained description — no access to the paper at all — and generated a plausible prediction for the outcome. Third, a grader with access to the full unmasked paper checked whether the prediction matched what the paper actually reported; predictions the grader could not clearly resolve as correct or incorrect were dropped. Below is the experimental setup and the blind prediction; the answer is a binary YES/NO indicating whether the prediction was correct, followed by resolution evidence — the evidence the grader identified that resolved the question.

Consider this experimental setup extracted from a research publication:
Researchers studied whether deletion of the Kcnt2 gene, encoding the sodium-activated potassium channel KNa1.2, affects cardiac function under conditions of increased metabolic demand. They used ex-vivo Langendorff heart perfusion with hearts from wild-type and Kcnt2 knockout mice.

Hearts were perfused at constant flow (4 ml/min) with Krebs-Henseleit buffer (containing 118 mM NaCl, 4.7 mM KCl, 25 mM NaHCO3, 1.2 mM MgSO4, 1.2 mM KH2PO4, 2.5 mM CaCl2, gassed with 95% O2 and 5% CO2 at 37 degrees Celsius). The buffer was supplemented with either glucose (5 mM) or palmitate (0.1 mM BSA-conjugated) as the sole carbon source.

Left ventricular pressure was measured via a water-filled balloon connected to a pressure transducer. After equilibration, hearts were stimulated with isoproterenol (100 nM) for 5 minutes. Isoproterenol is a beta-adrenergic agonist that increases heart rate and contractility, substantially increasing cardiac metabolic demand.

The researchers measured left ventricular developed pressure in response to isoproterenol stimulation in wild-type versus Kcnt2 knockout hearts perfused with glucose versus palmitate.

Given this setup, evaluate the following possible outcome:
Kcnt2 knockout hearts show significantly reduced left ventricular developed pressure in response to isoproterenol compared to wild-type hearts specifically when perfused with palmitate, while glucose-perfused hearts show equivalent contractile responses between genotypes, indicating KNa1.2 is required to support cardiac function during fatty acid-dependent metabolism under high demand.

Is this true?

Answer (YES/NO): NO